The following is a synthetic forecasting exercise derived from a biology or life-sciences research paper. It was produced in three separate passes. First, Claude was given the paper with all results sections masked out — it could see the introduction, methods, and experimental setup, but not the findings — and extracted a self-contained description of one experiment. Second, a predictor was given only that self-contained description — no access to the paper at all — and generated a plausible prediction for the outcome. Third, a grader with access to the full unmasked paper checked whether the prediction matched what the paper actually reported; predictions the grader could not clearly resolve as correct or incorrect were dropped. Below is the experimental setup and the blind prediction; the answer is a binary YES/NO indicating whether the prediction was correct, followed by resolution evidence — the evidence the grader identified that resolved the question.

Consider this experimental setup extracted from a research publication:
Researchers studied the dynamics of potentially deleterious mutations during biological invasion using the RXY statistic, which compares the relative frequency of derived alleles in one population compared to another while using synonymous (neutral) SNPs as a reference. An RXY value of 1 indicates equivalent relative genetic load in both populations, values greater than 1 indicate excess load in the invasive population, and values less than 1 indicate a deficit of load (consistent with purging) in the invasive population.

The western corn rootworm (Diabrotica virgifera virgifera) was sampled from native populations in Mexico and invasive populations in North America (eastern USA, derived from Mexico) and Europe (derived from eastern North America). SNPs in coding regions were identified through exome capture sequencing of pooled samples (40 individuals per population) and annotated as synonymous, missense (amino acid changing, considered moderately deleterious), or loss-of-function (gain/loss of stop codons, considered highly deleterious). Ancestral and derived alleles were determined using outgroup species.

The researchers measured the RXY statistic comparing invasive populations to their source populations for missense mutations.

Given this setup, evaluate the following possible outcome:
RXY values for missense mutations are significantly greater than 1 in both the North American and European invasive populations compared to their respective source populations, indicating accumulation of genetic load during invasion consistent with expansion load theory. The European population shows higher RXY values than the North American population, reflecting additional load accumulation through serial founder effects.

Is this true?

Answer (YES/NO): NO